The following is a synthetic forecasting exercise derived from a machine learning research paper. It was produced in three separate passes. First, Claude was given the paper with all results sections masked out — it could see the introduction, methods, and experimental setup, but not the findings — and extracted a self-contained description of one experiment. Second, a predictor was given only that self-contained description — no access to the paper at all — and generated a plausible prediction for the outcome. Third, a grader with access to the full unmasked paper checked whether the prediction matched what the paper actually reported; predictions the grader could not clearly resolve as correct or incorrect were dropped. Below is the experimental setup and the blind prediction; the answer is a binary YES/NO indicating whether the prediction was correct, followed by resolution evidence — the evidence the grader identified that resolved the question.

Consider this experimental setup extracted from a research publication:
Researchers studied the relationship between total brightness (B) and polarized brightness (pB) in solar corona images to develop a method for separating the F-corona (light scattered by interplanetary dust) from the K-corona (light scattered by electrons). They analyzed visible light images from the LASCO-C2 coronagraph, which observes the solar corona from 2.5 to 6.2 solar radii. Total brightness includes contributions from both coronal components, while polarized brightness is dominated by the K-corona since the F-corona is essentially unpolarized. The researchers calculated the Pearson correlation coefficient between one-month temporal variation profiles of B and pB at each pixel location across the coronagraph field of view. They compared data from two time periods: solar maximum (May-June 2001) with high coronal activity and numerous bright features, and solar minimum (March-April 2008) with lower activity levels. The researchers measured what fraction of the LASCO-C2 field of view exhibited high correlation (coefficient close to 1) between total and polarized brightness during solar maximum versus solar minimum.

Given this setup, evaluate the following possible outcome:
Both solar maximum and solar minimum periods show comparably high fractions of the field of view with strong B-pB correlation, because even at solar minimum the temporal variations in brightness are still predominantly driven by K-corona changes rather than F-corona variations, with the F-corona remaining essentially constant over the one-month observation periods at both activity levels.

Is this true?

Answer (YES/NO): NO